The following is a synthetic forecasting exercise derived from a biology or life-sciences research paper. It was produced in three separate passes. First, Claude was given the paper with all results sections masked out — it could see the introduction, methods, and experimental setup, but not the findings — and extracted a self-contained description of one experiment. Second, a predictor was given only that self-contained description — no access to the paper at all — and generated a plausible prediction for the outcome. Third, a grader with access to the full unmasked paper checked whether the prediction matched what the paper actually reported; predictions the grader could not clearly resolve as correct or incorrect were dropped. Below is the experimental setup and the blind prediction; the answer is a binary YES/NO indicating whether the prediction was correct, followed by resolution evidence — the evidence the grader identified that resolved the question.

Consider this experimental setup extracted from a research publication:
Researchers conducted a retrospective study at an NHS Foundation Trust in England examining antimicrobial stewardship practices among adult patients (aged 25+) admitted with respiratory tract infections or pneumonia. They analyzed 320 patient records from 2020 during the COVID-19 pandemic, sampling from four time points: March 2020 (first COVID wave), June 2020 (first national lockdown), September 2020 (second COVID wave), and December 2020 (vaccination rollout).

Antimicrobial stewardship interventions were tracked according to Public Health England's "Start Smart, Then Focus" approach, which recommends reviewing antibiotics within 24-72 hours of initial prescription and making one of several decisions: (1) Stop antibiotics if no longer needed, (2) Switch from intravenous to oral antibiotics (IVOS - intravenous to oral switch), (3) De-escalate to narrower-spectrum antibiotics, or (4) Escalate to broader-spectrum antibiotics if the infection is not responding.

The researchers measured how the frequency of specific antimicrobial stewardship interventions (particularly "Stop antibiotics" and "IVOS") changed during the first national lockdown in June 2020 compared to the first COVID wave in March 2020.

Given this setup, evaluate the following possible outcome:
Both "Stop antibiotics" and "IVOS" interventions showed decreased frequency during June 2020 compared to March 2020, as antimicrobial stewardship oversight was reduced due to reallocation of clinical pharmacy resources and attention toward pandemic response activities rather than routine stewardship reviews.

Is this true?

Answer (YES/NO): NO